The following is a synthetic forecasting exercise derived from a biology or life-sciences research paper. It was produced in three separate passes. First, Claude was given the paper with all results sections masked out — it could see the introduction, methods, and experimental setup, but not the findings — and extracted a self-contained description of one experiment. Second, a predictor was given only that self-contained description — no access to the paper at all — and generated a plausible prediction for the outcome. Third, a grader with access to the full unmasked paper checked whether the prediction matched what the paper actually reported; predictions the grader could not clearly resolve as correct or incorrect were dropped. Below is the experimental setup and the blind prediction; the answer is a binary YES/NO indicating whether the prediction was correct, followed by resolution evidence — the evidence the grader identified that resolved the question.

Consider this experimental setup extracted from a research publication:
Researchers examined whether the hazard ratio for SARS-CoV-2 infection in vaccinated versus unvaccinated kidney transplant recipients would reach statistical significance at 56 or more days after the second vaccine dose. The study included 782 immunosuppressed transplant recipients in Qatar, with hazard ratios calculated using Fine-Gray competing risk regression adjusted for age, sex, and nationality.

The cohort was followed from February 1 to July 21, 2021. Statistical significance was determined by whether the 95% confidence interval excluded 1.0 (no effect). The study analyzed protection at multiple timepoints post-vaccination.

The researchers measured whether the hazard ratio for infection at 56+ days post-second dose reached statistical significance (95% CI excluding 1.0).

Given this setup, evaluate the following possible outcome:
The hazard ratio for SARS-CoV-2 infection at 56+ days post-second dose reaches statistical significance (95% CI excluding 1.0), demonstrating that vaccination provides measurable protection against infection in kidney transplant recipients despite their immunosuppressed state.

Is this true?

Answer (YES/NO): YES